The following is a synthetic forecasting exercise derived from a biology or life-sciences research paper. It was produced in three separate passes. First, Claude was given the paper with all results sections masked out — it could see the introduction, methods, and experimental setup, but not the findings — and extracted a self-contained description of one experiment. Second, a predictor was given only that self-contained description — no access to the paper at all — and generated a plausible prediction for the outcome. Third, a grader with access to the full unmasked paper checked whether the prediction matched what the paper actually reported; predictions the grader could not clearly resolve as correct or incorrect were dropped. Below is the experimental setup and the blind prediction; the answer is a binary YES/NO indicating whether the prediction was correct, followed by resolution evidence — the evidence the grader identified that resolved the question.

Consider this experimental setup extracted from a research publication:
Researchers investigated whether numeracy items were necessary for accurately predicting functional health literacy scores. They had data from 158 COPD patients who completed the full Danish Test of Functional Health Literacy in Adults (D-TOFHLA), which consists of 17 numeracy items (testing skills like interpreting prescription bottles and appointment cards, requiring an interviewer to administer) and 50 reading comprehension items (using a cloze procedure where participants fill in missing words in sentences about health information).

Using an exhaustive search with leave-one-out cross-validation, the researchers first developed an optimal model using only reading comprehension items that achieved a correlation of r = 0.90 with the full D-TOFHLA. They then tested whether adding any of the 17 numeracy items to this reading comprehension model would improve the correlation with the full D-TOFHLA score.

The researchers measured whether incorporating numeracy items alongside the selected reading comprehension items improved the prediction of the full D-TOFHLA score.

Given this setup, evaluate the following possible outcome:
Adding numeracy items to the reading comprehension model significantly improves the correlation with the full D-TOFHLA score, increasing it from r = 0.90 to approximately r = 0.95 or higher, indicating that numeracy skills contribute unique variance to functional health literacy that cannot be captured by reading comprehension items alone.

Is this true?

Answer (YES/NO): NO